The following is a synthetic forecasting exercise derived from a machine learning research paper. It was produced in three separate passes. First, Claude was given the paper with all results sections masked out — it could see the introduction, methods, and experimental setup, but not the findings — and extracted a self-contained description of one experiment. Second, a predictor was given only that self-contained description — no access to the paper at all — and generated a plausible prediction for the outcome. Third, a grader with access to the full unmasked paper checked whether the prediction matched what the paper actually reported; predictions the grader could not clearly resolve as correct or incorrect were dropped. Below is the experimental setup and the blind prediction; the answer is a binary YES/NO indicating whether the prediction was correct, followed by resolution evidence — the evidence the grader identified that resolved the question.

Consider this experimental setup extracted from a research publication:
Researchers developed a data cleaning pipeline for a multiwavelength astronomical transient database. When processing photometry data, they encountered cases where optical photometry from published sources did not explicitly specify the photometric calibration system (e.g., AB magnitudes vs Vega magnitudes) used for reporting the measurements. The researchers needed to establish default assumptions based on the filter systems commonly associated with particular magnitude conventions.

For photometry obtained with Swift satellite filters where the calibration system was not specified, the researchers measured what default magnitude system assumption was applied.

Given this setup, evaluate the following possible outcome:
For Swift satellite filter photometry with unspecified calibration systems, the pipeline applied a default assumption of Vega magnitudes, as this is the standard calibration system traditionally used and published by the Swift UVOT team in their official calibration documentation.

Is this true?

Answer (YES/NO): NO